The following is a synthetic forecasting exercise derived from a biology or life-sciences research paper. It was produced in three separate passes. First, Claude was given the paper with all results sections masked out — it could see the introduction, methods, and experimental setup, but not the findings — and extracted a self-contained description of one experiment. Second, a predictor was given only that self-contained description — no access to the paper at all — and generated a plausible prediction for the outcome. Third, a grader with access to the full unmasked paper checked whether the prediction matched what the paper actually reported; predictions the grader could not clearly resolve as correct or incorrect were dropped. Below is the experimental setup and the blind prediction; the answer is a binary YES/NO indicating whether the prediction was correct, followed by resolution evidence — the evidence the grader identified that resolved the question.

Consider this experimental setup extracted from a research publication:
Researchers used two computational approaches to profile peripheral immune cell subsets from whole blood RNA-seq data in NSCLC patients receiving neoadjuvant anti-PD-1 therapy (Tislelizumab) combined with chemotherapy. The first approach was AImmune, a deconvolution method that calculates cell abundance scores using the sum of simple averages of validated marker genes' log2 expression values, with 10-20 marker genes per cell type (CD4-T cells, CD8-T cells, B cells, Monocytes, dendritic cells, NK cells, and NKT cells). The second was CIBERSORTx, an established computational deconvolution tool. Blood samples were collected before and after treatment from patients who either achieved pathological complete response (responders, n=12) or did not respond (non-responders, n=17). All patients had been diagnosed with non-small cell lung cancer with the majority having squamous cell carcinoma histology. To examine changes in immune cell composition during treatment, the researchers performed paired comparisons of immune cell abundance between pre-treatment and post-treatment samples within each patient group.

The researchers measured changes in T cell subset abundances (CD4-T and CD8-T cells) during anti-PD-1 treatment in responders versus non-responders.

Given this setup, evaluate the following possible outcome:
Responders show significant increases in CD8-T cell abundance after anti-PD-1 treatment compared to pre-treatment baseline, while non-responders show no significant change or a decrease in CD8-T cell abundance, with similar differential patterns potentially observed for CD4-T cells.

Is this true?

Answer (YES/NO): NO